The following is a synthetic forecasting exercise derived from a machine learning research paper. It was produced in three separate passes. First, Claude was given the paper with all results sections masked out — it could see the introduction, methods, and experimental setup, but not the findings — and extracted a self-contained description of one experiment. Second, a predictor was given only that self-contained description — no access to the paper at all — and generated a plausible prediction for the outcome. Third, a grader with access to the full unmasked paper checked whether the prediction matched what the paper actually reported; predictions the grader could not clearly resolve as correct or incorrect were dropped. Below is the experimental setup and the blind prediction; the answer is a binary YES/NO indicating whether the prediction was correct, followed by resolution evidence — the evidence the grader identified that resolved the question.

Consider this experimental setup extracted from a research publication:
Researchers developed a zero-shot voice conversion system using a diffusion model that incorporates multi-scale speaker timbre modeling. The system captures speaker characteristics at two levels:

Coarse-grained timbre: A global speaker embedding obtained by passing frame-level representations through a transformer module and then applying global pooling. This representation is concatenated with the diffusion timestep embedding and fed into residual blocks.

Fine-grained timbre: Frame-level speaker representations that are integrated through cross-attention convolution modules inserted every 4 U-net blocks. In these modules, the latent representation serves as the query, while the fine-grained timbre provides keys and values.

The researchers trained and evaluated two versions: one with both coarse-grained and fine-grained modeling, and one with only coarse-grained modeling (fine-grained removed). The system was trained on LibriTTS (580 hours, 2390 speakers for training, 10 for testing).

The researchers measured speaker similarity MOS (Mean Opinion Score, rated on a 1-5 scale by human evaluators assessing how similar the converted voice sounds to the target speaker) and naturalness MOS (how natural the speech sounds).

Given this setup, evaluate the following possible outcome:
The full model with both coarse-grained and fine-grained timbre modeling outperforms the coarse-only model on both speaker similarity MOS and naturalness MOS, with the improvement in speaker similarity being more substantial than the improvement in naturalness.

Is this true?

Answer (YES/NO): YES